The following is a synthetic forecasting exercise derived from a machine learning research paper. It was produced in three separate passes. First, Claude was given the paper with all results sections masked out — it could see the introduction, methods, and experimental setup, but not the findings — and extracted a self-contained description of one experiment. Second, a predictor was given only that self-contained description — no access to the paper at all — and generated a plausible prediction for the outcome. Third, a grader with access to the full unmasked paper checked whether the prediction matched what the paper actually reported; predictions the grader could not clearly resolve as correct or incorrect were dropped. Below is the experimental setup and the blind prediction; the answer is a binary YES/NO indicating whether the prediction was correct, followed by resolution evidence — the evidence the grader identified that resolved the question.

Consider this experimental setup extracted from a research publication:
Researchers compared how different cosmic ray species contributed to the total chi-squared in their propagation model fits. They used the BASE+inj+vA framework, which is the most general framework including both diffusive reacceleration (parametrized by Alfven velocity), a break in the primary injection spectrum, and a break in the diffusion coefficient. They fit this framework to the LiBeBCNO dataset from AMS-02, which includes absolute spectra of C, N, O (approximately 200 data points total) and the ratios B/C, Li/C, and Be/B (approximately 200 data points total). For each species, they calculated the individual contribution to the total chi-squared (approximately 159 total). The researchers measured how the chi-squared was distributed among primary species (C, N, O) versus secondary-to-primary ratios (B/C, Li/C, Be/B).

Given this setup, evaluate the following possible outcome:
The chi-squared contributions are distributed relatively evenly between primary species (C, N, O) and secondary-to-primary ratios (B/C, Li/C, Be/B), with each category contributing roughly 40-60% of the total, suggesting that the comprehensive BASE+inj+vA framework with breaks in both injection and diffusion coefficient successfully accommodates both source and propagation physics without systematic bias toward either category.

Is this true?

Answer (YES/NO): NO